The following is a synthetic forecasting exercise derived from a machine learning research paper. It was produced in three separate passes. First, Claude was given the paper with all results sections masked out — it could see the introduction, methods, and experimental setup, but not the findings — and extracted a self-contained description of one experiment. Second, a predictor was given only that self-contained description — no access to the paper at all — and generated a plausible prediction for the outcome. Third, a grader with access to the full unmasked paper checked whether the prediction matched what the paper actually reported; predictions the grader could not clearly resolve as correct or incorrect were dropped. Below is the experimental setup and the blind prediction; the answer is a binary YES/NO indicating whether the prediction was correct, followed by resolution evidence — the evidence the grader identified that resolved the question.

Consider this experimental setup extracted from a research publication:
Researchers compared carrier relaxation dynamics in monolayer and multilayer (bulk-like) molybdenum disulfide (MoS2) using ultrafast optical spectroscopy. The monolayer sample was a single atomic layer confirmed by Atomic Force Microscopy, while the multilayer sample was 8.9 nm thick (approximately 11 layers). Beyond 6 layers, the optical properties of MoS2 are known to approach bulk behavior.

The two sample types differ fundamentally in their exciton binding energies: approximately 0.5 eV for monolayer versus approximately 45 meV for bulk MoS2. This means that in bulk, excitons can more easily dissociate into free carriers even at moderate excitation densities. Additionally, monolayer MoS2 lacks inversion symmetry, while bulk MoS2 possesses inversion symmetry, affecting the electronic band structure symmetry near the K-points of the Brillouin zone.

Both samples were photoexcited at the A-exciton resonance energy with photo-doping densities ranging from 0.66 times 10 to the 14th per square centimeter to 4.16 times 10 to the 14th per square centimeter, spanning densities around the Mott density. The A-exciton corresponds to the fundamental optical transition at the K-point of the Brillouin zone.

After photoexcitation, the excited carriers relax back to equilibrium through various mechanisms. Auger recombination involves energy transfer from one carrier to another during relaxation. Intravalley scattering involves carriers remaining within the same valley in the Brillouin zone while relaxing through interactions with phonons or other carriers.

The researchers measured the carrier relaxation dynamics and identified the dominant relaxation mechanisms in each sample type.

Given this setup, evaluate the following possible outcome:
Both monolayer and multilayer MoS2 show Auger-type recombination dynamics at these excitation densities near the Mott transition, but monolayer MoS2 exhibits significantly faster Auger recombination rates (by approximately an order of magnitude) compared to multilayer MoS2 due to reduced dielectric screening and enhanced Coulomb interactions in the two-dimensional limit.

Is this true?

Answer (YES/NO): YES